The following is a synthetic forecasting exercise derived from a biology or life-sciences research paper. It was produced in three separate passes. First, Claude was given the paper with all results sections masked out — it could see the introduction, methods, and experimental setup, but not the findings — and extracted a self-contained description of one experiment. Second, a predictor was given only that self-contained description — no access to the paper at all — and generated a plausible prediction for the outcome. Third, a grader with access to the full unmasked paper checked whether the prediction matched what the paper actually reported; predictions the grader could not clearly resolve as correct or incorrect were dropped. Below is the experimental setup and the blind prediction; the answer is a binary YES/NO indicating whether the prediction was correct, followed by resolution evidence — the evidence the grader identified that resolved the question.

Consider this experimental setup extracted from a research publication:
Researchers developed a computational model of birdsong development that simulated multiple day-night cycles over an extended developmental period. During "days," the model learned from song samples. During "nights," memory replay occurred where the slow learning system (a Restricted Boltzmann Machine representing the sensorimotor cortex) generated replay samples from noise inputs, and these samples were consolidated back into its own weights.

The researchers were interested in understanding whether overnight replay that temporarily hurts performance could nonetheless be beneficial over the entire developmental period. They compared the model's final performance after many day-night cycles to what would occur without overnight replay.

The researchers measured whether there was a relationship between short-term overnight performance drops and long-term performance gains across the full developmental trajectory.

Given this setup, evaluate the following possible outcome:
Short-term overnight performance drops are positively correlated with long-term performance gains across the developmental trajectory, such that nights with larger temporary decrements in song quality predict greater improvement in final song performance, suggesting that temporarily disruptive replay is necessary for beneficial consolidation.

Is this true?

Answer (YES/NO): YES